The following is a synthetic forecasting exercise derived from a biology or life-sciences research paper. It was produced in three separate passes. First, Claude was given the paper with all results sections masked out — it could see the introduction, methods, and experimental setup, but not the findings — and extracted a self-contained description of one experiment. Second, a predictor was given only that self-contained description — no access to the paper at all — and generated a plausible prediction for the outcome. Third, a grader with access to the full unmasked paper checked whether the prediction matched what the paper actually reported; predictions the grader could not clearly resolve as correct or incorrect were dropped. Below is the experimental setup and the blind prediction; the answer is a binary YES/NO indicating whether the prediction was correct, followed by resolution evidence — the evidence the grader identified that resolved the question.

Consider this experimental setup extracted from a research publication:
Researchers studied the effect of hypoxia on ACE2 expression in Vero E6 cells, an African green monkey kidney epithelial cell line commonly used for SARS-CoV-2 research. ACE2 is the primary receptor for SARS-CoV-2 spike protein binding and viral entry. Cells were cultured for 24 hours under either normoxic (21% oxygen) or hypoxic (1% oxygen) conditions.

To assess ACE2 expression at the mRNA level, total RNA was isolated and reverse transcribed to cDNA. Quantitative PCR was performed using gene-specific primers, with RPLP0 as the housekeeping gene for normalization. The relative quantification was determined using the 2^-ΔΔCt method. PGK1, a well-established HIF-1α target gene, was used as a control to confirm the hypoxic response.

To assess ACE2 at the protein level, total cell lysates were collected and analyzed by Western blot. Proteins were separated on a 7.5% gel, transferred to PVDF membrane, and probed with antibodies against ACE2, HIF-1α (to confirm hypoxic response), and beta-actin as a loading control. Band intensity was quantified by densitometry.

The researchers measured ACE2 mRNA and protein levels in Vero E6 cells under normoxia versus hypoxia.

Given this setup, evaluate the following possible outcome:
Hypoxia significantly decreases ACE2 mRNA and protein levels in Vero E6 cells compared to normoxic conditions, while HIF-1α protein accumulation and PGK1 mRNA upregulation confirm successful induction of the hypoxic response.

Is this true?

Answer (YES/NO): NO